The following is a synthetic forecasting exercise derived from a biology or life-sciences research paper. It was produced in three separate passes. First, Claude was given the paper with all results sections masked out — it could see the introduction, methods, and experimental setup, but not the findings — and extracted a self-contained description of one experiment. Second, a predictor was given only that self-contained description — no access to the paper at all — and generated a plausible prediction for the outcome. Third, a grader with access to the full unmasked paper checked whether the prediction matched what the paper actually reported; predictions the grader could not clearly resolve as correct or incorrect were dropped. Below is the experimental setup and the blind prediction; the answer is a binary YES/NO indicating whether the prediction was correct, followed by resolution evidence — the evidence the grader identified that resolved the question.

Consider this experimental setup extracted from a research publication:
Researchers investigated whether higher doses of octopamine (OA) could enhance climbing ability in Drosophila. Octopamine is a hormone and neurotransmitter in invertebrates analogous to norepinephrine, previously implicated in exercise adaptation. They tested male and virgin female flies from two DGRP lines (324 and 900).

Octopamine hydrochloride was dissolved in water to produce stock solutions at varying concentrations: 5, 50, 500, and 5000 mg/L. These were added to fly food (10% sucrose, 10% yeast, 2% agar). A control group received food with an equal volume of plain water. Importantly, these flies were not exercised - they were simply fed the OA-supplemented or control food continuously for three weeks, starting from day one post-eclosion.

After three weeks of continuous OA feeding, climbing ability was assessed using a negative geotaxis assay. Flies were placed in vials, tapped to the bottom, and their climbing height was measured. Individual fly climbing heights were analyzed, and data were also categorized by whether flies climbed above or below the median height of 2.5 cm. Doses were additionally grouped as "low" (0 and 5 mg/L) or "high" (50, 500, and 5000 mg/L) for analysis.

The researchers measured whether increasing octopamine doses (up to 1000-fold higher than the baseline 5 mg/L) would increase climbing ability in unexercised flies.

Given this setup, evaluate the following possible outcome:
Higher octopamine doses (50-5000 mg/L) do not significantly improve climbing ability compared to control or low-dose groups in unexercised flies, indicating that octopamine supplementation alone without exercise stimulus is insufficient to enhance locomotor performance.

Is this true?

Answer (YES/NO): NO